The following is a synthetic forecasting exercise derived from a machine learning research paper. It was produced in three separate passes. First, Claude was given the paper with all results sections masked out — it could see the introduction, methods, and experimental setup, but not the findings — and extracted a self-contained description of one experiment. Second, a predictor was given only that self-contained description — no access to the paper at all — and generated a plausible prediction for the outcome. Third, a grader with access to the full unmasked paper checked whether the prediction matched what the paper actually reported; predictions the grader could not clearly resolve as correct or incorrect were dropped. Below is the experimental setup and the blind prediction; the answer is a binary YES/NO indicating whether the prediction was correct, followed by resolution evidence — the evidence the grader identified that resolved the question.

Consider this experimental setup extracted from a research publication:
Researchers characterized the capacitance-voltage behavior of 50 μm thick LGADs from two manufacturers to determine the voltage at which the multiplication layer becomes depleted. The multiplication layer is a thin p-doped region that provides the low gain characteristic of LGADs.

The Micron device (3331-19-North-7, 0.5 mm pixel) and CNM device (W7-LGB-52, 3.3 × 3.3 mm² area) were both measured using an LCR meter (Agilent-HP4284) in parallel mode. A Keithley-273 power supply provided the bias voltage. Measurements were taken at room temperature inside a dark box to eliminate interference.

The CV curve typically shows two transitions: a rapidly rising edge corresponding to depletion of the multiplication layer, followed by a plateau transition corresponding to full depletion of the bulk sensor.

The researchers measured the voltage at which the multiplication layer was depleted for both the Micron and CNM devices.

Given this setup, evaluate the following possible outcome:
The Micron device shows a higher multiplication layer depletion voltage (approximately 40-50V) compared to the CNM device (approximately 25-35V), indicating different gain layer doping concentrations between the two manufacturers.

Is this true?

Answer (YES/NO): NO